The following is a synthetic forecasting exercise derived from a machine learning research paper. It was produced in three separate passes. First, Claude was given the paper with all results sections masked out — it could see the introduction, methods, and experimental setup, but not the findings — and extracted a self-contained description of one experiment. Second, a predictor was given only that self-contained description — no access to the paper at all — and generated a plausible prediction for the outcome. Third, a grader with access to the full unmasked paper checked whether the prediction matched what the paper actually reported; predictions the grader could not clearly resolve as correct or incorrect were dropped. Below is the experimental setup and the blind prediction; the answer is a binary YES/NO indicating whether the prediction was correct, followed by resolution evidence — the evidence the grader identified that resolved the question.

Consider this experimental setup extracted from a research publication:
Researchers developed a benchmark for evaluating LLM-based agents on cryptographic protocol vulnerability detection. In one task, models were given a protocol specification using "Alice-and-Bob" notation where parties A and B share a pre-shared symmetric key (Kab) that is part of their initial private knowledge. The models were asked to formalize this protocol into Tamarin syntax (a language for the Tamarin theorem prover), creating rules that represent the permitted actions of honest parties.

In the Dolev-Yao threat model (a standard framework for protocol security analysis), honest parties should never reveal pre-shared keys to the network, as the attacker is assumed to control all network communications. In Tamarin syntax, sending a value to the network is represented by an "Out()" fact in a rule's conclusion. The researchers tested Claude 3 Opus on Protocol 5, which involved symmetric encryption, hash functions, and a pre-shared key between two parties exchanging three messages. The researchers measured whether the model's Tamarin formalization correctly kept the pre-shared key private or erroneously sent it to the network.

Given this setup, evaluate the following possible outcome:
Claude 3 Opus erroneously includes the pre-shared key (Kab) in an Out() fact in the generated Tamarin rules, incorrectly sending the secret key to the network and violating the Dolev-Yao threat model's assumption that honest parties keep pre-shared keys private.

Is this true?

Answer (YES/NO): YES